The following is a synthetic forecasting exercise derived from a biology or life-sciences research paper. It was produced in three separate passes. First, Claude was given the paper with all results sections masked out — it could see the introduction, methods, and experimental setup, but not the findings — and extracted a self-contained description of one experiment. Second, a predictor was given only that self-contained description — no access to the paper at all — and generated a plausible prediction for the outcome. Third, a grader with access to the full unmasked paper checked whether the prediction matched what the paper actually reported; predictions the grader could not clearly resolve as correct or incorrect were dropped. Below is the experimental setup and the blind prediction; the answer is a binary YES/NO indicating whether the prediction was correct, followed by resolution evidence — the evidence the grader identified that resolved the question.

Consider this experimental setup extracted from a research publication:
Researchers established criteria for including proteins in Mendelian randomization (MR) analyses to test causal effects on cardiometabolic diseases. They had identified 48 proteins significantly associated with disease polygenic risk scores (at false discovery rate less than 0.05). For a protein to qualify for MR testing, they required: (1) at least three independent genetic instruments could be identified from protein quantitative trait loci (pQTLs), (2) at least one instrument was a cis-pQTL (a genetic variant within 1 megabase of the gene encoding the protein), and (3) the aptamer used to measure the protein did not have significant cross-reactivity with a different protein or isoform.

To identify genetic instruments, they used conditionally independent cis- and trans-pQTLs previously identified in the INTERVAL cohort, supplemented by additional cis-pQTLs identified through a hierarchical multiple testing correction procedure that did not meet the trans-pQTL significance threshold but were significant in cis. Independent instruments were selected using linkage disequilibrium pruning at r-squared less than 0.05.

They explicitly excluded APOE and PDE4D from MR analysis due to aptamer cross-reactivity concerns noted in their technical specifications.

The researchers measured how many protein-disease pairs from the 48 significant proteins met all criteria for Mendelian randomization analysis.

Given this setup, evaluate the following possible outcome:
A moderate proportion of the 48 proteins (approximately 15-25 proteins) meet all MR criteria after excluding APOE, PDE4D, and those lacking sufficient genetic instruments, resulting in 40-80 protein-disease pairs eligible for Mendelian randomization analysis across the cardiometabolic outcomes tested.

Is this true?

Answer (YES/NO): NO